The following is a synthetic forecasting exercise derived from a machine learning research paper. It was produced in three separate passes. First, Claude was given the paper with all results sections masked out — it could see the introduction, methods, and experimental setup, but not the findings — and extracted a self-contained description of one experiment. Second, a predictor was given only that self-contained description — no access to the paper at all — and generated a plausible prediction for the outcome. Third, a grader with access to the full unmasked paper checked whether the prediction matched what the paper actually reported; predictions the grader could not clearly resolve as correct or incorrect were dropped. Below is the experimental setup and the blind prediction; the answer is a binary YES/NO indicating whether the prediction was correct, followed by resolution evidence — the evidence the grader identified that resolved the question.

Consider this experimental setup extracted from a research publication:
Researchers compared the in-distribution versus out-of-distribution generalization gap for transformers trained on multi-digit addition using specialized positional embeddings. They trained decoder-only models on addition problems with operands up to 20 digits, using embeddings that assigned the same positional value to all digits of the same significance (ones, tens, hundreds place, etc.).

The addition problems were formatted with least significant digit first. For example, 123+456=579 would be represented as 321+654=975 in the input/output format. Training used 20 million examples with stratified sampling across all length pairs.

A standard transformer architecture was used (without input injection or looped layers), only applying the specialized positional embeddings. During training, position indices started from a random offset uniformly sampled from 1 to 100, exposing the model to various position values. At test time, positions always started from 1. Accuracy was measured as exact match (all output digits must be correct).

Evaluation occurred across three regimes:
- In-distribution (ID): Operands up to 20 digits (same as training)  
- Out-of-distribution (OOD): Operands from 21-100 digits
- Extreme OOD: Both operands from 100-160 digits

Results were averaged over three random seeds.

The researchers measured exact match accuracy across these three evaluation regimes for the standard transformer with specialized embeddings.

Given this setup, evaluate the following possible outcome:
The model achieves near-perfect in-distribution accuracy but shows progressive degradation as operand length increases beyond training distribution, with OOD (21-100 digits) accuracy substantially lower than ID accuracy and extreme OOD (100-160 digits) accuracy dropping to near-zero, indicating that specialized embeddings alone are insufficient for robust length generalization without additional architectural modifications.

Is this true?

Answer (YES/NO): NO